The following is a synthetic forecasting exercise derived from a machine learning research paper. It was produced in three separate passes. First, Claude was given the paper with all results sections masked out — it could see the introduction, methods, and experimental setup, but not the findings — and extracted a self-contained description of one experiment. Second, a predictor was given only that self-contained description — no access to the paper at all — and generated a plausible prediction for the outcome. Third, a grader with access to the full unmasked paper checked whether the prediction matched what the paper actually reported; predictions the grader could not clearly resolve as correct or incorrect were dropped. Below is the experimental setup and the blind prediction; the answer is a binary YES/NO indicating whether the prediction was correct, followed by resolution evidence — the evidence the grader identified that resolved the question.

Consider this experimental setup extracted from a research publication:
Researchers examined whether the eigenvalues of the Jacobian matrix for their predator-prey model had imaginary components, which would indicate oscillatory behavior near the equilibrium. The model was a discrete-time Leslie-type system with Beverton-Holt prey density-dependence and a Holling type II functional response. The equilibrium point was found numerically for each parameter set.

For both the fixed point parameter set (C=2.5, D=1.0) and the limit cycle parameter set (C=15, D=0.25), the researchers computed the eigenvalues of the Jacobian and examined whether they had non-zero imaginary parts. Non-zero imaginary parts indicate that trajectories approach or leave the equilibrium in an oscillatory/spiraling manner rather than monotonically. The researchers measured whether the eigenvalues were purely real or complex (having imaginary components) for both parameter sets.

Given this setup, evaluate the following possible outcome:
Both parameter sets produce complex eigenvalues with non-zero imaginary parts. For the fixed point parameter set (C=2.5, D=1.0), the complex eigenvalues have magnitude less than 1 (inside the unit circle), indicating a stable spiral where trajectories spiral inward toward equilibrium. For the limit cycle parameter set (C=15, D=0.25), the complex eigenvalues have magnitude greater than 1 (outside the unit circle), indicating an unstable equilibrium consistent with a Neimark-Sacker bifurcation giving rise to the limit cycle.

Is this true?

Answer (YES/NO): YES